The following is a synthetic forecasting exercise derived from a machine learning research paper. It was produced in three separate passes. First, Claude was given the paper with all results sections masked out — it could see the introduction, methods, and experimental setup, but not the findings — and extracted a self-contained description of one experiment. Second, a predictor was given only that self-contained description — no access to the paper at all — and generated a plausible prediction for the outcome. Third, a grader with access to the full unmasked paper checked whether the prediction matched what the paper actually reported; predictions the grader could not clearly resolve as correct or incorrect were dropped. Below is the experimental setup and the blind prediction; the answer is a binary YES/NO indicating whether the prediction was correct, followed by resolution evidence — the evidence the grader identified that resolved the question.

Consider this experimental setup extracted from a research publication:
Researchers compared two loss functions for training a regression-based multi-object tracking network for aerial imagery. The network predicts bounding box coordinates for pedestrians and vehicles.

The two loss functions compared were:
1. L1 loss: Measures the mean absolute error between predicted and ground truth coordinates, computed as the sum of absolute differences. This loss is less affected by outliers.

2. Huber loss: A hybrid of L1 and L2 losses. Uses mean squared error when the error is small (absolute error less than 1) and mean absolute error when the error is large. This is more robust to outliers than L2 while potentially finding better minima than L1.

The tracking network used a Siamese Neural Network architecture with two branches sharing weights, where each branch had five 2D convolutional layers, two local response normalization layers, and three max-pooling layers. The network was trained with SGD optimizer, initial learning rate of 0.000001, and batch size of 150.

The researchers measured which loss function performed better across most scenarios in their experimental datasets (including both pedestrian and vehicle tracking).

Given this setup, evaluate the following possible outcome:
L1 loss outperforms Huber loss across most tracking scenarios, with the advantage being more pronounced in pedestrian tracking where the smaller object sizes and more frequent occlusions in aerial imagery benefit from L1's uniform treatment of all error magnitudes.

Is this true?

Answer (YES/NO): NO